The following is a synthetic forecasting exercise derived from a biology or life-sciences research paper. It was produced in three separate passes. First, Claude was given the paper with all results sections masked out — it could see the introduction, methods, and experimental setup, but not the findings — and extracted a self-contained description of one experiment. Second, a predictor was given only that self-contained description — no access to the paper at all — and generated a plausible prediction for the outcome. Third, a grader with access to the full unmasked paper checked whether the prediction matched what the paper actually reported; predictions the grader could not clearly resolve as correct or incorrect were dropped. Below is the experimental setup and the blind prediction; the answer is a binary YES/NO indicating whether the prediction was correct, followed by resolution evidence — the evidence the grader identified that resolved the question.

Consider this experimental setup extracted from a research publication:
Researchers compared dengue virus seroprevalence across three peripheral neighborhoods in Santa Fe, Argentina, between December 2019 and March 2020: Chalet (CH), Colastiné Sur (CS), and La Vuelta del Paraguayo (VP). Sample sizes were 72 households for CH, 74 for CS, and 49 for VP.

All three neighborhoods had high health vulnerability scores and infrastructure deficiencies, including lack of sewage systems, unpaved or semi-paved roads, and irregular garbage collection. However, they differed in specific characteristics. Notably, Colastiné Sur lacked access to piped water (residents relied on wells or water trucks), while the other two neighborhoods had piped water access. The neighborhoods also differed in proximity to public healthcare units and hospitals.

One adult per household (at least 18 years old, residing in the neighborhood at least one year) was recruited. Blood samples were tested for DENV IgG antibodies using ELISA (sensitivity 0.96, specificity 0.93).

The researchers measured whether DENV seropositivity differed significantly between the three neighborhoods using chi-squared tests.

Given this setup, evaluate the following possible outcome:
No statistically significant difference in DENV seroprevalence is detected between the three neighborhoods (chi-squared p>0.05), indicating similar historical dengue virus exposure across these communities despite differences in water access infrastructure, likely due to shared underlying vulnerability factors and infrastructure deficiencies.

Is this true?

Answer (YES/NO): YES